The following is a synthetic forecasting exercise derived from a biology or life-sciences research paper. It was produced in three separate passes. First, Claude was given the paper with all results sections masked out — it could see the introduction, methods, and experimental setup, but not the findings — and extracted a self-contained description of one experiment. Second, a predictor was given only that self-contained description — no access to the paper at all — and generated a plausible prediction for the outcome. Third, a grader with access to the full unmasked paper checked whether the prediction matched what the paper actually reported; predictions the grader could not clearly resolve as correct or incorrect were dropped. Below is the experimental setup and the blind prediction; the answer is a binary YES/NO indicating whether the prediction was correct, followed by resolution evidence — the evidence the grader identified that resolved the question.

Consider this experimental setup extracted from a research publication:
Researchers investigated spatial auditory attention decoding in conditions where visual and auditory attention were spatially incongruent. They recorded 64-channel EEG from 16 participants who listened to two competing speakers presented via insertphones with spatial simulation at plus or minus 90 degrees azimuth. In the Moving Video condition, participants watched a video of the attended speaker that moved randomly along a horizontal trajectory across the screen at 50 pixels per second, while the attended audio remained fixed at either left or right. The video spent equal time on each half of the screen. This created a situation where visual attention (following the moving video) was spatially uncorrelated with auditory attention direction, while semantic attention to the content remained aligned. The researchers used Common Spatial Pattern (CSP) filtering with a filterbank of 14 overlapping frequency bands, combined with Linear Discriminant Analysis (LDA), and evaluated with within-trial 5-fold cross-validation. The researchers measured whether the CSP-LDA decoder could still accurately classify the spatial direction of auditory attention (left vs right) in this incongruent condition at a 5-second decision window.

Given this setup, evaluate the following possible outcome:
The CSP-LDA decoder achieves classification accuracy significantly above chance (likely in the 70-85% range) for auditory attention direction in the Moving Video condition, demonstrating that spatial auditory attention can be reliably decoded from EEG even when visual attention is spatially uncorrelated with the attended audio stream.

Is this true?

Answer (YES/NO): NO